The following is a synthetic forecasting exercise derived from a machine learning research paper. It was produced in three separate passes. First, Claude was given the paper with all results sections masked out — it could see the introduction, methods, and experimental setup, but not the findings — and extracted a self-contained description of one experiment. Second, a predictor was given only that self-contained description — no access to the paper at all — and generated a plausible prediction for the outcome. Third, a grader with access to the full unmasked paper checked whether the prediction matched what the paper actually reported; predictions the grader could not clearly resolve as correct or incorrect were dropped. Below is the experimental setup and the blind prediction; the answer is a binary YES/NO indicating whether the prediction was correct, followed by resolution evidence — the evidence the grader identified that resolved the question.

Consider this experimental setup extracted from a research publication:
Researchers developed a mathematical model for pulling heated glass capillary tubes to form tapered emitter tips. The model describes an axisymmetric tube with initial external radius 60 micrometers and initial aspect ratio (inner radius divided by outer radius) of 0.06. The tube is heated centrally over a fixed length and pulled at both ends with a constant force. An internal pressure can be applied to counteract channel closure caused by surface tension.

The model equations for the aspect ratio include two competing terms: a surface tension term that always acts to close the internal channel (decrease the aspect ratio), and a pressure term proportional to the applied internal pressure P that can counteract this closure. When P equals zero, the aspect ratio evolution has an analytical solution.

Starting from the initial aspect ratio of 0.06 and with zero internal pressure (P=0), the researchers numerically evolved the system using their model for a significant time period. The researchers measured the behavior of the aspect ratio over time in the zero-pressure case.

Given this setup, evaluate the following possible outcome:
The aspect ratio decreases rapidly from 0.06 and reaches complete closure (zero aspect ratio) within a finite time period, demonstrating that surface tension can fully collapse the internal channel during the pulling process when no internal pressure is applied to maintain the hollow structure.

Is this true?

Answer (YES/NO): YES